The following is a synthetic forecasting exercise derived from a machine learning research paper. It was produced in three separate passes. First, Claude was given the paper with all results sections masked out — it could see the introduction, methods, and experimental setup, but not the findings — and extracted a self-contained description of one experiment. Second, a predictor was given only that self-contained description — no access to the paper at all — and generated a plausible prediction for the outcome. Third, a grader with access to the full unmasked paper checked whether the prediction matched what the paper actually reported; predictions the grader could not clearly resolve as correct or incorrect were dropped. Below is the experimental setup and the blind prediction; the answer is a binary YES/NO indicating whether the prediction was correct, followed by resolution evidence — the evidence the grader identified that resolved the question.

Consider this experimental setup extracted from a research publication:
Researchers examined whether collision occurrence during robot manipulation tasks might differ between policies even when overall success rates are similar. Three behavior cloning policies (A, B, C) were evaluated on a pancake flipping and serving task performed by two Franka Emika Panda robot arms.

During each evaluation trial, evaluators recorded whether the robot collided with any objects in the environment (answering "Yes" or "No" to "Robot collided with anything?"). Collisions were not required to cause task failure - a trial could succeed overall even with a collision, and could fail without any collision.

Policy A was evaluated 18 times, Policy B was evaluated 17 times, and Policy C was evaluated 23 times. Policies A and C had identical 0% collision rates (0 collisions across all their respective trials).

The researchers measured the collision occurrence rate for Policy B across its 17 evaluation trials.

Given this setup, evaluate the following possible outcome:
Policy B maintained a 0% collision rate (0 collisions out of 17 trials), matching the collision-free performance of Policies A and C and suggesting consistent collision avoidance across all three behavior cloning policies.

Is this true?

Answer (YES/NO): NO